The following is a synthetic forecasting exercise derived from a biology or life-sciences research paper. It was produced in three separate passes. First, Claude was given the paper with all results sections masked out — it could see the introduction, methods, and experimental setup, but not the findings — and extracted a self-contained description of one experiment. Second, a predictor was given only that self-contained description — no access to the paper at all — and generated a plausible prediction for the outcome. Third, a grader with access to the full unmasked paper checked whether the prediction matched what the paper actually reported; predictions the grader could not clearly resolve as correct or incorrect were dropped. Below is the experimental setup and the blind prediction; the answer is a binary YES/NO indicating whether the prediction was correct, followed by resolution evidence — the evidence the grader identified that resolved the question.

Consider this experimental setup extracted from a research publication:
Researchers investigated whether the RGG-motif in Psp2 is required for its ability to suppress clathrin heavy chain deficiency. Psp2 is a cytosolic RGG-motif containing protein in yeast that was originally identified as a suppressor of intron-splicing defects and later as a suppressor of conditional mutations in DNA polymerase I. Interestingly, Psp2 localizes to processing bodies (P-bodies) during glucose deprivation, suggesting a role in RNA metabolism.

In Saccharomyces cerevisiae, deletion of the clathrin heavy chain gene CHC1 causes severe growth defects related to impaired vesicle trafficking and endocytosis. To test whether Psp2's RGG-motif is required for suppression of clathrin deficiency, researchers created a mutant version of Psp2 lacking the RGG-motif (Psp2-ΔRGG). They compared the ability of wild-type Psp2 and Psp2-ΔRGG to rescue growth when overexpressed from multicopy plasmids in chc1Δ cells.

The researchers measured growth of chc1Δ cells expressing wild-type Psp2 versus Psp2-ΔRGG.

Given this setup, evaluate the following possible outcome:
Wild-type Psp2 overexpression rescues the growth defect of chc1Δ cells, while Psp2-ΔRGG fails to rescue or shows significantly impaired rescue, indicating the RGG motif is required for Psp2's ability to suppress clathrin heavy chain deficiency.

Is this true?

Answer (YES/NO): YES